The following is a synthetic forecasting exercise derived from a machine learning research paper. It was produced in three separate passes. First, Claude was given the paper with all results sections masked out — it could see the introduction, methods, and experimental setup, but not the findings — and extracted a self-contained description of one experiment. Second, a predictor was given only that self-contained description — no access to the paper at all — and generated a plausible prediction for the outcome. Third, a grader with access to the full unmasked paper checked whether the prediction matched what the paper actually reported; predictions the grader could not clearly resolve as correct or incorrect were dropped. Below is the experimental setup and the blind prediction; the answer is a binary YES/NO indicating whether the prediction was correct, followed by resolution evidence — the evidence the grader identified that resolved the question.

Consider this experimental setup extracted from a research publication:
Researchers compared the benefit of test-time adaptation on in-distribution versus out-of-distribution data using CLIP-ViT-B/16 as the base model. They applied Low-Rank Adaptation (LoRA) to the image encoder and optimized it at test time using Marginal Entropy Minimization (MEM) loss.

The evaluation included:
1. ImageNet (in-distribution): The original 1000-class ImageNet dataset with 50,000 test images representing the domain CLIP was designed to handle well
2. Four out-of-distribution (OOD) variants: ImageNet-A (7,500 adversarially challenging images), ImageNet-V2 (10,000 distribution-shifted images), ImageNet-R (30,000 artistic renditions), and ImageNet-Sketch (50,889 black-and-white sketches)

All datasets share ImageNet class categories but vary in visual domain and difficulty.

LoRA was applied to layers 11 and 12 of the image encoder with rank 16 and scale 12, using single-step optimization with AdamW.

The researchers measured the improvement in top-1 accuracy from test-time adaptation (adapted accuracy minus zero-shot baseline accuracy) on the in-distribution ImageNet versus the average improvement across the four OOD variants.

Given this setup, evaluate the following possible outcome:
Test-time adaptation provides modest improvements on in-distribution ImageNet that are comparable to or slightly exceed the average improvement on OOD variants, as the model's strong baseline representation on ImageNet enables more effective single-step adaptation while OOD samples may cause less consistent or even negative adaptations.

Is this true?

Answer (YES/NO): NO